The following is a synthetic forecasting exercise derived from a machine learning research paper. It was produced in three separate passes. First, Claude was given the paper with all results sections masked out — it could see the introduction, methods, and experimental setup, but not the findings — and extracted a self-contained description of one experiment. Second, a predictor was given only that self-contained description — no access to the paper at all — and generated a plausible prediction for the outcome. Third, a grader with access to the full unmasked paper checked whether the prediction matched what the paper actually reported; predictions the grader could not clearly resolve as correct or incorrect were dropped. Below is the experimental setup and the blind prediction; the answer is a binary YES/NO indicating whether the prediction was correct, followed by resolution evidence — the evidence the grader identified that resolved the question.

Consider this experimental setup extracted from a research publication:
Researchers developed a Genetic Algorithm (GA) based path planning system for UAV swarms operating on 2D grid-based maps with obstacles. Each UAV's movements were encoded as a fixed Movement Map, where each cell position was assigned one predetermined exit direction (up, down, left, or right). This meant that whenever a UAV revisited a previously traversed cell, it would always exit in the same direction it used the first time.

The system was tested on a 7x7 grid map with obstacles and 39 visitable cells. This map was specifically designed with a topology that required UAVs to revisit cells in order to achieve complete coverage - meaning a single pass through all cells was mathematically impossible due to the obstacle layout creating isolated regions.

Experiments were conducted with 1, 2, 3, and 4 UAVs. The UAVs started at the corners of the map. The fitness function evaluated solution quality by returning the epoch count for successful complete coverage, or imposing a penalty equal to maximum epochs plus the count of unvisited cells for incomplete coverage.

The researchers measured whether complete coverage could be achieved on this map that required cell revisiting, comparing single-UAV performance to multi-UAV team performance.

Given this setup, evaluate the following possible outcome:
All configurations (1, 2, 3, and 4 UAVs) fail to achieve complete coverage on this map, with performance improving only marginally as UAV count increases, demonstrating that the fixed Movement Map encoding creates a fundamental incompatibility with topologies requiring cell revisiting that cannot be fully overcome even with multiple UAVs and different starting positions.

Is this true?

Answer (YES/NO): NO